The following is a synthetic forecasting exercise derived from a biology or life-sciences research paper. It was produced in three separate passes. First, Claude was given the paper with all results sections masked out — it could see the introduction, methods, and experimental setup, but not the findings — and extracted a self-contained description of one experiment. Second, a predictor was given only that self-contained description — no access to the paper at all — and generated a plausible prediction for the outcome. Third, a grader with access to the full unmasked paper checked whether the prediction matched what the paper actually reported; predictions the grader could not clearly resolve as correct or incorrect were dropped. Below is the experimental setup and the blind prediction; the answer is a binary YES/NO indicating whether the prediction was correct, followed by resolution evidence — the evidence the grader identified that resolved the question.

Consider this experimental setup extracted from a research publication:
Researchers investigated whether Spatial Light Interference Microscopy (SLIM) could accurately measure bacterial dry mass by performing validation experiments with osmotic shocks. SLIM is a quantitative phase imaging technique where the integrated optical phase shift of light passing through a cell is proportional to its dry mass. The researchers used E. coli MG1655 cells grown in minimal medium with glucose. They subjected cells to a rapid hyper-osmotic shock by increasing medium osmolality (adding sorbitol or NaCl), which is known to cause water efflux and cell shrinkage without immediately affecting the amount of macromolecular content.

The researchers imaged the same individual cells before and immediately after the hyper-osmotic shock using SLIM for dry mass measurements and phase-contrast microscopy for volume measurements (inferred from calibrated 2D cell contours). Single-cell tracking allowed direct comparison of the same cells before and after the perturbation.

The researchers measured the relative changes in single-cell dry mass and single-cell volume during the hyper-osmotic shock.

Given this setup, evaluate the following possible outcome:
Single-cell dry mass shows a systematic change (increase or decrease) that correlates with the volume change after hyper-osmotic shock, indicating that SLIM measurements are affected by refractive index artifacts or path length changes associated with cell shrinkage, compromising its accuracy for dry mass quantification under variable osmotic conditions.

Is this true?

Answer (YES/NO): NO